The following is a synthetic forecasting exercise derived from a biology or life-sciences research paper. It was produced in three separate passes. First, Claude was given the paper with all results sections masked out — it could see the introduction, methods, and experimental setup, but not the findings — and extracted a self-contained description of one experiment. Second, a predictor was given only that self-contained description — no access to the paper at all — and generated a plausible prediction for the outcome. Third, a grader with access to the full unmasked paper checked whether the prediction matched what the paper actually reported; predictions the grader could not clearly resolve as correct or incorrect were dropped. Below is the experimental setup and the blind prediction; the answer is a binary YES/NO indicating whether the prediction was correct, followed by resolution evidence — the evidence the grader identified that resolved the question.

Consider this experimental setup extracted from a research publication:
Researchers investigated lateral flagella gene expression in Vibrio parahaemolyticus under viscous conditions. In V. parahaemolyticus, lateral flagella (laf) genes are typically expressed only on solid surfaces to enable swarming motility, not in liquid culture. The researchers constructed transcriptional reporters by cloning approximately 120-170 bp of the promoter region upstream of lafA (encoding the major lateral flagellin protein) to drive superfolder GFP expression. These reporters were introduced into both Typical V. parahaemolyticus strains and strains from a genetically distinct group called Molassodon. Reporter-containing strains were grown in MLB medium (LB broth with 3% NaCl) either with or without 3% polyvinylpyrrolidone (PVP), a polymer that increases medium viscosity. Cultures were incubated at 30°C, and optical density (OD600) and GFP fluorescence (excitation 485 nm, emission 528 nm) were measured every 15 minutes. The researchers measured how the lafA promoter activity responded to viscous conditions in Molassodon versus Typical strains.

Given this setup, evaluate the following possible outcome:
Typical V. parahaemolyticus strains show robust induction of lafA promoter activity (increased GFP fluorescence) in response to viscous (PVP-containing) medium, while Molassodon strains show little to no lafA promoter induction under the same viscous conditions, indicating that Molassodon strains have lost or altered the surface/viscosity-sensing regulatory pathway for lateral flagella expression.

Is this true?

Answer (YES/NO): NO